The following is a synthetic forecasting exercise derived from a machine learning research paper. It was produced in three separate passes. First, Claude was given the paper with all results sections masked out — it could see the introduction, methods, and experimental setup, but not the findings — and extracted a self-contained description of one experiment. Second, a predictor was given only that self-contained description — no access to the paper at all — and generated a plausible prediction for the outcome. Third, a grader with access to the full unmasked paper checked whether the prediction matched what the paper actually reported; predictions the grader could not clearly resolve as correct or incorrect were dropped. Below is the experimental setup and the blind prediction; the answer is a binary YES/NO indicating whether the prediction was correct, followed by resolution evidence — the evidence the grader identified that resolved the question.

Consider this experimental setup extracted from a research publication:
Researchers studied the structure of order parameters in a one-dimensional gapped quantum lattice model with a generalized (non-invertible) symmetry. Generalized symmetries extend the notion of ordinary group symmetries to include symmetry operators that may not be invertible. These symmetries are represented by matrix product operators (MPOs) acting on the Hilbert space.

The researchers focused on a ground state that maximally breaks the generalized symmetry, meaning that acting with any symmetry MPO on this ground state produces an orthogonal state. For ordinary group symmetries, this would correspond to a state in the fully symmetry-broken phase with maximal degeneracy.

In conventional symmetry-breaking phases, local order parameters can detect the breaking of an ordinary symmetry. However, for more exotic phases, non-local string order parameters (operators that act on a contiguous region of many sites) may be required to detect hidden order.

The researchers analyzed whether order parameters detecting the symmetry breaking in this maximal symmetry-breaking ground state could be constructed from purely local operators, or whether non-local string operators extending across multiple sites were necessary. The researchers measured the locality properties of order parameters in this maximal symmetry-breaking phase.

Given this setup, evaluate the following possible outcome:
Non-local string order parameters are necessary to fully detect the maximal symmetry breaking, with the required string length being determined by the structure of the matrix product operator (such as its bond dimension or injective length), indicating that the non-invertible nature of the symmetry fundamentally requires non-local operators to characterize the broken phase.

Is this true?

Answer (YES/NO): NO